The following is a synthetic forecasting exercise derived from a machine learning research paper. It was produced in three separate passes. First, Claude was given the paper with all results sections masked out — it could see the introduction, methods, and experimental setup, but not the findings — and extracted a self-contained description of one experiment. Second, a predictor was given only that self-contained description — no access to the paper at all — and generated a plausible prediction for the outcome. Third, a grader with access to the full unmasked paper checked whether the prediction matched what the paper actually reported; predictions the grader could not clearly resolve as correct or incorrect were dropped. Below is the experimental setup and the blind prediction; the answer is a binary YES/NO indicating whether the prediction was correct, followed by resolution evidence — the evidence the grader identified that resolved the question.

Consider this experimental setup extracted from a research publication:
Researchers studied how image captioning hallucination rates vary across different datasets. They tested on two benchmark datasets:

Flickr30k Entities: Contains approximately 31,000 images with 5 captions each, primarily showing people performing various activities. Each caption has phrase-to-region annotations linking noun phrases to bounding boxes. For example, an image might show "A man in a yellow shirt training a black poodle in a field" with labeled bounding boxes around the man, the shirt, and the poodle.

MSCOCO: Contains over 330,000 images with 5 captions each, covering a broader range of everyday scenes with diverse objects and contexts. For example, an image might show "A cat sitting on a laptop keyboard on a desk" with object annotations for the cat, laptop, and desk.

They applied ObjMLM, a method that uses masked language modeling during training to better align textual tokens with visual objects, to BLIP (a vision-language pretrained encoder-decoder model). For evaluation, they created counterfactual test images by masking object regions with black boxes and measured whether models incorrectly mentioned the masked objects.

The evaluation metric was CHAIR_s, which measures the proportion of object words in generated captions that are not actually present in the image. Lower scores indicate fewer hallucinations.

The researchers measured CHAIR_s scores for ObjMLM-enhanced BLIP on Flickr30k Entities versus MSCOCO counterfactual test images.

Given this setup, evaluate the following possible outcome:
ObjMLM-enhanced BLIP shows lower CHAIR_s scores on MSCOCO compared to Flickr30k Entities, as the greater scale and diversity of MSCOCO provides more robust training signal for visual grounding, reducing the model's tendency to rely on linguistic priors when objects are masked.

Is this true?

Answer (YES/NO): NO